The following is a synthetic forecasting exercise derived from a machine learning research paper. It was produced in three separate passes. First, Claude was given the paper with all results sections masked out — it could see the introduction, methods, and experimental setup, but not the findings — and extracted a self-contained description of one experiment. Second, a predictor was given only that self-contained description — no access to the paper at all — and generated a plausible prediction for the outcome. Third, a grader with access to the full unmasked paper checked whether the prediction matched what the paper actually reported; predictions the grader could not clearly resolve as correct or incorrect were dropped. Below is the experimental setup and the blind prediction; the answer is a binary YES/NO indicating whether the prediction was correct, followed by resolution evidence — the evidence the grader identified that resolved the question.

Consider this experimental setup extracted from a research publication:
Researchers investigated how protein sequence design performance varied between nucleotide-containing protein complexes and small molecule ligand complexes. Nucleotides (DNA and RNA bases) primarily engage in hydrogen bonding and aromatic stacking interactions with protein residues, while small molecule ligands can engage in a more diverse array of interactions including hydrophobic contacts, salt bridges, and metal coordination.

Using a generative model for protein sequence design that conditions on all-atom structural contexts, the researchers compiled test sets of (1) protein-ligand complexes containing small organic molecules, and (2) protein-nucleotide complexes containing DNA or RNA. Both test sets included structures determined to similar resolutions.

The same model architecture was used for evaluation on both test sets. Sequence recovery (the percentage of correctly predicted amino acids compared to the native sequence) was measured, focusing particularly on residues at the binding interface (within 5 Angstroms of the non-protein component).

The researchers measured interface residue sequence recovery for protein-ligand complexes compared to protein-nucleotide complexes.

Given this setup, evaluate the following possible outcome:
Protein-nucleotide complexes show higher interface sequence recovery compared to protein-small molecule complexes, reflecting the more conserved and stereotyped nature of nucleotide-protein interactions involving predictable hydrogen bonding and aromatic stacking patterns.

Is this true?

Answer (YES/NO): NO